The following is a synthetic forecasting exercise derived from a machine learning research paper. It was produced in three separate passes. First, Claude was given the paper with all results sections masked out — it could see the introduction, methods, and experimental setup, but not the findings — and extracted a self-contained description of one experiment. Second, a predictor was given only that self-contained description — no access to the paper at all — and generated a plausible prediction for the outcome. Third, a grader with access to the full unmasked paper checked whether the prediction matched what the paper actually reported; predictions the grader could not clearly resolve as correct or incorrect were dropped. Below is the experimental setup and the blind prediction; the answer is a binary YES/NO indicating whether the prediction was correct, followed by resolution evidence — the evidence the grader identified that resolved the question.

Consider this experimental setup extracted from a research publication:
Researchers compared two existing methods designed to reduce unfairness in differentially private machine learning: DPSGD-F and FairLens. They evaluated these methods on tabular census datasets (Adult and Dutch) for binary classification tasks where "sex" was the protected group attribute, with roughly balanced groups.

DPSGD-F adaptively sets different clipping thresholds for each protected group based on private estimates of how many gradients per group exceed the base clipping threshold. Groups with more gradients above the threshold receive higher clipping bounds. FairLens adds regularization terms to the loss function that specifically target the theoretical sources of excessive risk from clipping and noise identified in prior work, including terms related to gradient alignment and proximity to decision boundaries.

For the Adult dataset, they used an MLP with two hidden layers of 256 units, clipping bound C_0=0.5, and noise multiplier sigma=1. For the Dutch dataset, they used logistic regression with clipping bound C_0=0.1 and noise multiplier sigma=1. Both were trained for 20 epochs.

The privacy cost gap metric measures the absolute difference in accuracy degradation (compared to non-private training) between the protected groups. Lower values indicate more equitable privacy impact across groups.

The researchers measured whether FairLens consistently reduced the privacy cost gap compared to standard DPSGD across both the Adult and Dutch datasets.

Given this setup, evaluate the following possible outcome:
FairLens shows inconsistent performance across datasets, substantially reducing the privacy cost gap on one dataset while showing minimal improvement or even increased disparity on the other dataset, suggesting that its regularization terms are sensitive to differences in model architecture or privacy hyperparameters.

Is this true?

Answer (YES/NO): YES